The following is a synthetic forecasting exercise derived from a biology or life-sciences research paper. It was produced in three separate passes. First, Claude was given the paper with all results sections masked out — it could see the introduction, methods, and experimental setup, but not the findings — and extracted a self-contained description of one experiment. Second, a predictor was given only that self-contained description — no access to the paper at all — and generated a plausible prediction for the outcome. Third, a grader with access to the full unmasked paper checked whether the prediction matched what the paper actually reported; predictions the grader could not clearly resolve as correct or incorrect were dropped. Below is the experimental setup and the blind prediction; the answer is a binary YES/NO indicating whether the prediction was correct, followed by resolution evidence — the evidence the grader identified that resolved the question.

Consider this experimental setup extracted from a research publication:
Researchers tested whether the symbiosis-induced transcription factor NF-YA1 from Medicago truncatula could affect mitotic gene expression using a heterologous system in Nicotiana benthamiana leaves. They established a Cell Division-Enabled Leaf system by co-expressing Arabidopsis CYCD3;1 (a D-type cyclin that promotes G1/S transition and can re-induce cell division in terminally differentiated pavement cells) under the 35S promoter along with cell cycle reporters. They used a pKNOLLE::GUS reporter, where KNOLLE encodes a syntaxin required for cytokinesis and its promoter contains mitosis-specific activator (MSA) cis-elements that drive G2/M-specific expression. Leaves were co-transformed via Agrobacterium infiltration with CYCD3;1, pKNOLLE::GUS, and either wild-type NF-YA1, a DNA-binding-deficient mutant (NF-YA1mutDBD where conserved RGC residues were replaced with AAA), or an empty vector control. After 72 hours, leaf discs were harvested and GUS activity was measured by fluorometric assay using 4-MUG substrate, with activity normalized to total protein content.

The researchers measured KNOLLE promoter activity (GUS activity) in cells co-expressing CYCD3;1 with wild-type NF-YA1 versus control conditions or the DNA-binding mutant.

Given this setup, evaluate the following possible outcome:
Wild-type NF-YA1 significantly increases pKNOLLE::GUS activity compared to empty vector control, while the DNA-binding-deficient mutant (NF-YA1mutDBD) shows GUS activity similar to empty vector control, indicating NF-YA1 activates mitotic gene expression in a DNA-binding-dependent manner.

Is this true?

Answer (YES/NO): NO